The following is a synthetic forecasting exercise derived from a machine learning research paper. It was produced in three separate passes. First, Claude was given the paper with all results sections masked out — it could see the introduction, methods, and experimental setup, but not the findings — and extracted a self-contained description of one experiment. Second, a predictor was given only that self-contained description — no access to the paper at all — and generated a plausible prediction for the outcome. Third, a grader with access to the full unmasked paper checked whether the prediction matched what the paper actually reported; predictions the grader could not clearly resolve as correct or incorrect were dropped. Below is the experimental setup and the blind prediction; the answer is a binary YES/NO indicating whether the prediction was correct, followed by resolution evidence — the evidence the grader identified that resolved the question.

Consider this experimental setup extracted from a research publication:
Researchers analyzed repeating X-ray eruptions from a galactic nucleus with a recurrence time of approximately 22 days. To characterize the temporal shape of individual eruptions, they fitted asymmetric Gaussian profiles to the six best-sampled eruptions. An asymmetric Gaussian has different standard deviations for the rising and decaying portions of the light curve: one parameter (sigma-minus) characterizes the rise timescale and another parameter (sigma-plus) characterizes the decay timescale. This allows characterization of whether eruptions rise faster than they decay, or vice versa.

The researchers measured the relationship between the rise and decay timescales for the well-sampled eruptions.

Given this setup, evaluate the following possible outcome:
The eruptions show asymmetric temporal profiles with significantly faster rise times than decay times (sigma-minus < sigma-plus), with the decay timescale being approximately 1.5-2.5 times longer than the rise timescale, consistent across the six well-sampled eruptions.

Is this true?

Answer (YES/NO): NO